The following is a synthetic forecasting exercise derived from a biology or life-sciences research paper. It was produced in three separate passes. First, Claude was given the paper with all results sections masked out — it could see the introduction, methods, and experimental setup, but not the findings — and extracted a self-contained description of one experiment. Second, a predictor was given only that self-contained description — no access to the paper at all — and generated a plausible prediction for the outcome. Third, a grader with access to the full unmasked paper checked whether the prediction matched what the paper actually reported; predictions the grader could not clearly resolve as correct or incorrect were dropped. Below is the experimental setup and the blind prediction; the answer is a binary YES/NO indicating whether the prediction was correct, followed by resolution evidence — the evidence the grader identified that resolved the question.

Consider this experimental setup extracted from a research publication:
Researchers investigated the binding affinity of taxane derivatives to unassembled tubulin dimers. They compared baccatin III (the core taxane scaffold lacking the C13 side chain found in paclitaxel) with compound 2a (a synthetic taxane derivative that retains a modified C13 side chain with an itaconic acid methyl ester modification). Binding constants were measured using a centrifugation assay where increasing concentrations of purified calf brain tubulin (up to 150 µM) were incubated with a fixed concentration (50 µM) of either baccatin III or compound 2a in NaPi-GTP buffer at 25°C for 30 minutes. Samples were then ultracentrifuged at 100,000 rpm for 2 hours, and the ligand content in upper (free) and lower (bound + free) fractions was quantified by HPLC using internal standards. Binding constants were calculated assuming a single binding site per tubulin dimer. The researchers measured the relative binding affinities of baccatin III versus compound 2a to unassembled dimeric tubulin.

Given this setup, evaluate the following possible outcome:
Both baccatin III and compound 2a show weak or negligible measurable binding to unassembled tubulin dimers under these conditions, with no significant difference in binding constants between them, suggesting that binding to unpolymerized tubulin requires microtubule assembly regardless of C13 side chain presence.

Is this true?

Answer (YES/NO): NO